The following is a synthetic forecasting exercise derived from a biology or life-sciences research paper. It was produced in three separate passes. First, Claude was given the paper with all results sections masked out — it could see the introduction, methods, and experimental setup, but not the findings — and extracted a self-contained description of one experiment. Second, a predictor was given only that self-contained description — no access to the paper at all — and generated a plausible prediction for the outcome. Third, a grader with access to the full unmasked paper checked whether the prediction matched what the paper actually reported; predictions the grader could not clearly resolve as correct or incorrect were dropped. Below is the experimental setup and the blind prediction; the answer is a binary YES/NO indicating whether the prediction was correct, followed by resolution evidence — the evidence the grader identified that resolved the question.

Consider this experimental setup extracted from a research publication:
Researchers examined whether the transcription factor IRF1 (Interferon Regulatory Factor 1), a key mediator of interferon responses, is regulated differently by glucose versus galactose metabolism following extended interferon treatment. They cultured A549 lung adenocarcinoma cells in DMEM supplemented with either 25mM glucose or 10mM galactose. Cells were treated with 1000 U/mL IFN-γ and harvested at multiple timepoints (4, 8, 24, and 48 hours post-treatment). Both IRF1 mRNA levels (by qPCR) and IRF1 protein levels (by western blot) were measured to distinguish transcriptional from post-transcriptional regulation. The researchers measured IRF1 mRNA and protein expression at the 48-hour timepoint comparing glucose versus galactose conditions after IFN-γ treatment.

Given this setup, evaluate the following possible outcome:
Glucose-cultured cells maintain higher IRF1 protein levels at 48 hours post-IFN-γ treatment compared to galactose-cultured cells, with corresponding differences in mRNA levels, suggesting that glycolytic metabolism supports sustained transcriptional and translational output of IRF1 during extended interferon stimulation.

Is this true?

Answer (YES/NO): NO